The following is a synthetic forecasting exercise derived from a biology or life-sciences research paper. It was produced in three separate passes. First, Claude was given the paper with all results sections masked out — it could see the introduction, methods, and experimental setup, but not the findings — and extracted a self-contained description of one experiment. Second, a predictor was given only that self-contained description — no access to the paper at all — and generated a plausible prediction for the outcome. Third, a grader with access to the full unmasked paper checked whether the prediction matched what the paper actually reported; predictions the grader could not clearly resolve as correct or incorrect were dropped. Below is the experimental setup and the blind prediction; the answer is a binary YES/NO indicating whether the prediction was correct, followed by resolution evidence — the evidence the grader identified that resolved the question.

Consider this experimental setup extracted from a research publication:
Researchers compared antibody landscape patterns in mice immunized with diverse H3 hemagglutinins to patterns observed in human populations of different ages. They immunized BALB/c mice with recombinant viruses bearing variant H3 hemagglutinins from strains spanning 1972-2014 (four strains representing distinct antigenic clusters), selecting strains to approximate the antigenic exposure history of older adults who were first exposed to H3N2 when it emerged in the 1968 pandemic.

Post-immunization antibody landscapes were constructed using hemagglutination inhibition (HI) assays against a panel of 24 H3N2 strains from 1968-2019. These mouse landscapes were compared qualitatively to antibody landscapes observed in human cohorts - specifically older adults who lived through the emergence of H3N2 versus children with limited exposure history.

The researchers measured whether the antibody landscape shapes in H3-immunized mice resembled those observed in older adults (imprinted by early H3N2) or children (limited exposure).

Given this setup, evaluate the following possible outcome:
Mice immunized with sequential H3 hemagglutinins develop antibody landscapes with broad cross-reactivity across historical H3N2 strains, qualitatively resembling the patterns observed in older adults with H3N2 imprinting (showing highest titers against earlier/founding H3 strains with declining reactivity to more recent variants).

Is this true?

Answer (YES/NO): YES